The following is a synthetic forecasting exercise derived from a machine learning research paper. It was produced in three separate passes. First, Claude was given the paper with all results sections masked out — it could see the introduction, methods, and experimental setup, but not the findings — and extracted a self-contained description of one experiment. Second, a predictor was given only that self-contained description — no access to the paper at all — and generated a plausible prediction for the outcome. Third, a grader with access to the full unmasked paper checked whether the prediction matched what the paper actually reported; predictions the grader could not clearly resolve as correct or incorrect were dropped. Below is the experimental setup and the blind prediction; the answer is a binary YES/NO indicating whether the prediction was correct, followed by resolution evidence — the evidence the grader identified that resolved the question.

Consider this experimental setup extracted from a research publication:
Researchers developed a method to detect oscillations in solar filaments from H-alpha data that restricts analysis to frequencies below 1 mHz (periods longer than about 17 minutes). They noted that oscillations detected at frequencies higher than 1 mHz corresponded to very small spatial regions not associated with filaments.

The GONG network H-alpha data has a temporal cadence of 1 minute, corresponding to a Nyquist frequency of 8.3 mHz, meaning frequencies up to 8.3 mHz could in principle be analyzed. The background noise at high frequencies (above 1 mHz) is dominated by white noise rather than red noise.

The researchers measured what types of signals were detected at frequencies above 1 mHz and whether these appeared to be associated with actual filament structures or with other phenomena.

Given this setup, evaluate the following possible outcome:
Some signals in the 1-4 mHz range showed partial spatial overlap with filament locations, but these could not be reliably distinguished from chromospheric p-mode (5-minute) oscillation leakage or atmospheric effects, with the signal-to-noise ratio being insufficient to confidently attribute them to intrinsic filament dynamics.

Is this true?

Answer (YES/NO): NO